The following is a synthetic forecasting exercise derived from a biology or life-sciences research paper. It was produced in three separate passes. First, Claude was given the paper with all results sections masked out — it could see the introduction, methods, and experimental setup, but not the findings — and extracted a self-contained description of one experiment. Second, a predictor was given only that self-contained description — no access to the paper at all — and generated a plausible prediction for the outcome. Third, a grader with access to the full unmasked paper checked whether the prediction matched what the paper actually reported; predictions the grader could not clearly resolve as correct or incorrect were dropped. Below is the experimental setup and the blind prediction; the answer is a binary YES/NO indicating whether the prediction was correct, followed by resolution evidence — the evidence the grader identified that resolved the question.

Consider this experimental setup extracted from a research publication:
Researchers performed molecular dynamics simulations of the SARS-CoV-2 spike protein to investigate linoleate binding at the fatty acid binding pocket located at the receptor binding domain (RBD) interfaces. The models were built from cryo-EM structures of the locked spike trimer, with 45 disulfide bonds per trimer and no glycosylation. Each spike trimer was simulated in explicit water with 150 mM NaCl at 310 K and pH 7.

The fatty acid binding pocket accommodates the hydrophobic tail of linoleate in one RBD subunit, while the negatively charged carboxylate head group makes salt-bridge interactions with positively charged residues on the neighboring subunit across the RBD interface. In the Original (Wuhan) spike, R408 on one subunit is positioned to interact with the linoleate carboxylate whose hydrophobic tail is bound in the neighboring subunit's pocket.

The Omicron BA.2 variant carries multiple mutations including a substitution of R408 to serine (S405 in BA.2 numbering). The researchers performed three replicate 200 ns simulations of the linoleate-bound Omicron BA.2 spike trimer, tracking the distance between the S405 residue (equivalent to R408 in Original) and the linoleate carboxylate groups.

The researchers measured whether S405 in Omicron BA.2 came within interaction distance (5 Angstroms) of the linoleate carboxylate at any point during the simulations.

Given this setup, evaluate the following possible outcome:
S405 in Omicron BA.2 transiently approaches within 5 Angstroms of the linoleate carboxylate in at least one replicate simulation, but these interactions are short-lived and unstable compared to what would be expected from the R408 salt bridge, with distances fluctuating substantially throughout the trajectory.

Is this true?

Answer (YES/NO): NO